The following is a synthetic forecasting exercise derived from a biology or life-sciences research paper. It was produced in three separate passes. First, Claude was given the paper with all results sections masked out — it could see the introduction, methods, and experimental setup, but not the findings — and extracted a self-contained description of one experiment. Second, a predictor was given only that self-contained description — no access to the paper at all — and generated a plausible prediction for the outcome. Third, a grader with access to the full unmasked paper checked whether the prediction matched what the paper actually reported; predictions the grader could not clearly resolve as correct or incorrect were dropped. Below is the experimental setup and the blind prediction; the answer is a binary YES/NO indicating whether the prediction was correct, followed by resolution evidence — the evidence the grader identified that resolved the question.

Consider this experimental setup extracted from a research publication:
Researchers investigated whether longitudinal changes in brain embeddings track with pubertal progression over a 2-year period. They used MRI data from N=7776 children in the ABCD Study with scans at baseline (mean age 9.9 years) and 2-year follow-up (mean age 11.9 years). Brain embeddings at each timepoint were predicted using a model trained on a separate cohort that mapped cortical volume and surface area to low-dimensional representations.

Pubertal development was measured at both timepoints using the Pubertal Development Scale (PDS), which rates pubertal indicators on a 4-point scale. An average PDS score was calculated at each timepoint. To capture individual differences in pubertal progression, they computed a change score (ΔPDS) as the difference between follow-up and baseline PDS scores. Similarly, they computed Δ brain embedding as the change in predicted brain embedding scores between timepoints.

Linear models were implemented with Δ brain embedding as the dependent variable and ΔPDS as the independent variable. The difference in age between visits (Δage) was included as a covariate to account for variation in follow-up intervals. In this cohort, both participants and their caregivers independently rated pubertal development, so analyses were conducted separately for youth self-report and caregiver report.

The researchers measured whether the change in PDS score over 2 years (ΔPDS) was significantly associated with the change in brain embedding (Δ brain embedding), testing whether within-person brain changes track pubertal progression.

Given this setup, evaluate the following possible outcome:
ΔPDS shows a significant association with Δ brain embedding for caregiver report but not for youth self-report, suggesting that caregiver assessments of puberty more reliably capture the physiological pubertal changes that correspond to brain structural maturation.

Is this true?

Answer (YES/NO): NO